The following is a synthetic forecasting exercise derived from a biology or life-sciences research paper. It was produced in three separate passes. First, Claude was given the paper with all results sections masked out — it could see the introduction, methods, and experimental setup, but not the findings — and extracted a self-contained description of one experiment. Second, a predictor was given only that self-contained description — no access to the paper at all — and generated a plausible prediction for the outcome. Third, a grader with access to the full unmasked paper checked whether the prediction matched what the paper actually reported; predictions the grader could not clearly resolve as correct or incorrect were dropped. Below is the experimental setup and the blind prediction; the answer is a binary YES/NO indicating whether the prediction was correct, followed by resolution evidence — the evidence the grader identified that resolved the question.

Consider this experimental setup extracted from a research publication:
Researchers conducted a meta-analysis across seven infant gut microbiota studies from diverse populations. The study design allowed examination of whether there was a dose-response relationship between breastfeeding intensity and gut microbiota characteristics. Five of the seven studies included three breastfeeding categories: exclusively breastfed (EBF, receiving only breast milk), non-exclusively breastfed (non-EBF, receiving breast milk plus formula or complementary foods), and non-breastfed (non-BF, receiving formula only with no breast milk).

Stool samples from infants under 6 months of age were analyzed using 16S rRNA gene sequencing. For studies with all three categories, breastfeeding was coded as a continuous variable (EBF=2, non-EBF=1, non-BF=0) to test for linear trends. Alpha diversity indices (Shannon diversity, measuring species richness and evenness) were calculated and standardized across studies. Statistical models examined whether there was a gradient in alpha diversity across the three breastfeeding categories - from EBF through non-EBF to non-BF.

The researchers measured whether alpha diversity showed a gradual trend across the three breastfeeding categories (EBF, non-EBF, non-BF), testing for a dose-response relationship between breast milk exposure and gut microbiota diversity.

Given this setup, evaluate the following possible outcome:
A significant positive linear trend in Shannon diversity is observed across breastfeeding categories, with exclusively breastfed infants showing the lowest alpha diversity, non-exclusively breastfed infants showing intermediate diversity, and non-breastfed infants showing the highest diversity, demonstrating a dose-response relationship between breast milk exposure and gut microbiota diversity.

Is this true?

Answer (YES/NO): YES